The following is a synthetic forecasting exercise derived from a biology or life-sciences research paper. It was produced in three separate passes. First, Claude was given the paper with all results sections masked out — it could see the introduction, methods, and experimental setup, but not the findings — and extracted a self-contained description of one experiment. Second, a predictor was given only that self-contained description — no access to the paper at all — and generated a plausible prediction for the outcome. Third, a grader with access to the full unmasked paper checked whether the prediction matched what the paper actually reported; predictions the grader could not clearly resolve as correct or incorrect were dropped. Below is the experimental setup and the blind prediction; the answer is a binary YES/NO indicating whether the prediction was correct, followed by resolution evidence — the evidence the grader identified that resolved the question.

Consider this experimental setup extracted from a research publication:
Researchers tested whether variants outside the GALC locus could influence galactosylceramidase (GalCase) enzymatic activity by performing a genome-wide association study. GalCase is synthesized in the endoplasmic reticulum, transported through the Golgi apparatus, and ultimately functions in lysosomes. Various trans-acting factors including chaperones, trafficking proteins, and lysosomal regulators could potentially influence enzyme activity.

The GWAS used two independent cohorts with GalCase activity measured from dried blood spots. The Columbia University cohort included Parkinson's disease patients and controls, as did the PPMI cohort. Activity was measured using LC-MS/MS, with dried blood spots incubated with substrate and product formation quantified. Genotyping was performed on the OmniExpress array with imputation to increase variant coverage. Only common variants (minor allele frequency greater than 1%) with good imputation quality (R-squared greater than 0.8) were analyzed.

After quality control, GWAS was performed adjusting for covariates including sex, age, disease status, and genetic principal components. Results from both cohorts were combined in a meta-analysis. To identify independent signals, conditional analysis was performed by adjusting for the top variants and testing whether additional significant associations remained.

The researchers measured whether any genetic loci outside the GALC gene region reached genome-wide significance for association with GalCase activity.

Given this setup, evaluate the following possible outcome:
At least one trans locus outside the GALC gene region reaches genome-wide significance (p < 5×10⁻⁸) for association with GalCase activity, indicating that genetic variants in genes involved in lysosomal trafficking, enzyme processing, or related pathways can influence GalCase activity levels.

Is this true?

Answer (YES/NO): NO